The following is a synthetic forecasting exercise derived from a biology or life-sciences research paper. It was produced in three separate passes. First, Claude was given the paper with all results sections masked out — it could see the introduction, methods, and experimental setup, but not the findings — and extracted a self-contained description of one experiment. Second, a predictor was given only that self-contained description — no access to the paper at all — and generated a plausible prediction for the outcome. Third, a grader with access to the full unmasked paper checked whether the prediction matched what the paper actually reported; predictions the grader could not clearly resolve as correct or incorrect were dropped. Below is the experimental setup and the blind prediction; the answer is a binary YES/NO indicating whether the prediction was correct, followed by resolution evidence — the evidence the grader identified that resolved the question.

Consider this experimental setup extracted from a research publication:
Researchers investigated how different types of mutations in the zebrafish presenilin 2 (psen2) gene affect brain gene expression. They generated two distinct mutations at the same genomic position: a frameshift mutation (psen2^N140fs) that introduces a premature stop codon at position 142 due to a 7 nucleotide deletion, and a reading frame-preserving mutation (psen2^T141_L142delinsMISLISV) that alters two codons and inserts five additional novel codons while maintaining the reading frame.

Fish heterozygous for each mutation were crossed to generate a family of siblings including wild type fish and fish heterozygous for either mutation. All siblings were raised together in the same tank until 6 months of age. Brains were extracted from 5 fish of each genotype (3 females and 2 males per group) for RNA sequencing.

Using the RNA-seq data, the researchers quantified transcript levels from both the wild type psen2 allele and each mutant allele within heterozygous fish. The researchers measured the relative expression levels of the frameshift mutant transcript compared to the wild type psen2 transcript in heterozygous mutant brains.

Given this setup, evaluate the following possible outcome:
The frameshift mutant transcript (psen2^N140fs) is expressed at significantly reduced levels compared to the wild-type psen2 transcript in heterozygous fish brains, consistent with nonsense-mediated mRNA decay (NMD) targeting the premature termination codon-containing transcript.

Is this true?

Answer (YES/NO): YES